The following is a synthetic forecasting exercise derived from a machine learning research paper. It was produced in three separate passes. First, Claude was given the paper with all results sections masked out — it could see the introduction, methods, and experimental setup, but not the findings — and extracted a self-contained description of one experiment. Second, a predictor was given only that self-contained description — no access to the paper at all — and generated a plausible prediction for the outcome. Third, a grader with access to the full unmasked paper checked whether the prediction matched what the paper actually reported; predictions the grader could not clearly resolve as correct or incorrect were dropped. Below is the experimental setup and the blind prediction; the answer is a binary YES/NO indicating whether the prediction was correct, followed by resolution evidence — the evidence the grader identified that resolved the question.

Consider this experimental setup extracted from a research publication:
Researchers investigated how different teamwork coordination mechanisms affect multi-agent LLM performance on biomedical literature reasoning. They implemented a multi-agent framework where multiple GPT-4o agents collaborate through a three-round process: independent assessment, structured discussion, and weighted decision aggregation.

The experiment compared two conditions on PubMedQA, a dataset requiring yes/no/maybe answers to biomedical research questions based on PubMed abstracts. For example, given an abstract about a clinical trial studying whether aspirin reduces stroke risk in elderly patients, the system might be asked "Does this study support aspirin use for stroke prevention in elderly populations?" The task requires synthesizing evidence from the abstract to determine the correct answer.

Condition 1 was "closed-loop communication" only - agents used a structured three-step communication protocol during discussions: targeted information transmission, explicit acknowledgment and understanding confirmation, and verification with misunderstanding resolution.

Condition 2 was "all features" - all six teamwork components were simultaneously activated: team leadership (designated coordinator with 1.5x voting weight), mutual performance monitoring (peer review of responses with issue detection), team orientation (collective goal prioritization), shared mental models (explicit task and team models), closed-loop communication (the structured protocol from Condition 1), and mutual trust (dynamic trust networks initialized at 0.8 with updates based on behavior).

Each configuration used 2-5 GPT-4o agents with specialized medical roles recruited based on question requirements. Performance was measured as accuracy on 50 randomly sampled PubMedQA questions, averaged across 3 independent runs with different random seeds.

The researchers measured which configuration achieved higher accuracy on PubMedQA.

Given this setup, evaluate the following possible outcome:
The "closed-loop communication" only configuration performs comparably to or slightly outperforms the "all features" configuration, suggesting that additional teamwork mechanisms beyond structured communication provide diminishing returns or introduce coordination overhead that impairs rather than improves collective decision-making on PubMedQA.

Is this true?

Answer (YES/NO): YES